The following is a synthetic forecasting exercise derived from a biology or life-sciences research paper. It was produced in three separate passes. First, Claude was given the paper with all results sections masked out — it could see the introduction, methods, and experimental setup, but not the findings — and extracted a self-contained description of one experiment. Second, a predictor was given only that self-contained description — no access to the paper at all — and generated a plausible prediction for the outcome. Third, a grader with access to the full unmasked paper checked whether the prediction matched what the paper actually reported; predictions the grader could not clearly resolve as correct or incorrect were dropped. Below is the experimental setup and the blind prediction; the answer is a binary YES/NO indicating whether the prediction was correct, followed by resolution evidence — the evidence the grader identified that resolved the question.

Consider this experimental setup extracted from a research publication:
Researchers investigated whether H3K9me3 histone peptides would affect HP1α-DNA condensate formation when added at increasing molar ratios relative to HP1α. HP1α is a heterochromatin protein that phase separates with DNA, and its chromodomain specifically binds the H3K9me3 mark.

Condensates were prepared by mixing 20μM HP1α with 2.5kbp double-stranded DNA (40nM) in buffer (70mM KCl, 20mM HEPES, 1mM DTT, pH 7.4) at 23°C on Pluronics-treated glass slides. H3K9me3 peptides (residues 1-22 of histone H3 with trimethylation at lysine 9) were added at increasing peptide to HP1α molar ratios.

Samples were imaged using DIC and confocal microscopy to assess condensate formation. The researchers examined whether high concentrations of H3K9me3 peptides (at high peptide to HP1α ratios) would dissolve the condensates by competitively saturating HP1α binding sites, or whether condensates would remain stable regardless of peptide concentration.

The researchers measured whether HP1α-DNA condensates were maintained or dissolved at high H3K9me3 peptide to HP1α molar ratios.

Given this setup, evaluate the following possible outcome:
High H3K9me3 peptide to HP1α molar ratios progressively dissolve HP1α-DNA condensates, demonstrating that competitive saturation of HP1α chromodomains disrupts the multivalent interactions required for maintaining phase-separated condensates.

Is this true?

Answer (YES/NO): NO